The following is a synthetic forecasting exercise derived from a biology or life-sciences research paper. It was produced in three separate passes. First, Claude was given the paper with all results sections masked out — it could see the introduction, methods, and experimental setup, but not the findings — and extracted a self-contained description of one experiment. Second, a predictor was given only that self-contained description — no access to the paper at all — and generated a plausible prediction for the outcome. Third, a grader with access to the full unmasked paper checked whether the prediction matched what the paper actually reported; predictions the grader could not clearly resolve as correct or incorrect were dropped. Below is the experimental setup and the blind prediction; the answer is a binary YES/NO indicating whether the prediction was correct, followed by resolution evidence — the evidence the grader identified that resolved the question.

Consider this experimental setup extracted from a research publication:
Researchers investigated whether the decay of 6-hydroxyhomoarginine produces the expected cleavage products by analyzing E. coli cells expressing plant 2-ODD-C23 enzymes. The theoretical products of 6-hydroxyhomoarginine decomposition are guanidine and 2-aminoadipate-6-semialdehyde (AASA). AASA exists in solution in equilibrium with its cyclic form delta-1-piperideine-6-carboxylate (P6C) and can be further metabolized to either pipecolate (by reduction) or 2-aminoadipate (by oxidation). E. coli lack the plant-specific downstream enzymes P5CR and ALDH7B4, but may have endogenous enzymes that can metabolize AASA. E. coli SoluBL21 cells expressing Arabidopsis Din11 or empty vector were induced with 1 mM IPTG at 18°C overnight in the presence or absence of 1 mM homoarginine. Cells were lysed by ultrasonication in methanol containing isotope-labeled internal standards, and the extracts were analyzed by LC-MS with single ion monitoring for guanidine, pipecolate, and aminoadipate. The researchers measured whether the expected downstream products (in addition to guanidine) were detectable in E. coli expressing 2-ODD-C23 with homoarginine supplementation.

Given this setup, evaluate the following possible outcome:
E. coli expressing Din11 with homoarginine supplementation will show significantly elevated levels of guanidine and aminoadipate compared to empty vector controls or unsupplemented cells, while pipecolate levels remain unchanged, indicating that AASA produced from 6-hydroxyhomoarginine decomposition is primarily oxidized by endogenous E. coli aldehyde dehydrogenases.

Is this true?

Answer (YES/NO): NO